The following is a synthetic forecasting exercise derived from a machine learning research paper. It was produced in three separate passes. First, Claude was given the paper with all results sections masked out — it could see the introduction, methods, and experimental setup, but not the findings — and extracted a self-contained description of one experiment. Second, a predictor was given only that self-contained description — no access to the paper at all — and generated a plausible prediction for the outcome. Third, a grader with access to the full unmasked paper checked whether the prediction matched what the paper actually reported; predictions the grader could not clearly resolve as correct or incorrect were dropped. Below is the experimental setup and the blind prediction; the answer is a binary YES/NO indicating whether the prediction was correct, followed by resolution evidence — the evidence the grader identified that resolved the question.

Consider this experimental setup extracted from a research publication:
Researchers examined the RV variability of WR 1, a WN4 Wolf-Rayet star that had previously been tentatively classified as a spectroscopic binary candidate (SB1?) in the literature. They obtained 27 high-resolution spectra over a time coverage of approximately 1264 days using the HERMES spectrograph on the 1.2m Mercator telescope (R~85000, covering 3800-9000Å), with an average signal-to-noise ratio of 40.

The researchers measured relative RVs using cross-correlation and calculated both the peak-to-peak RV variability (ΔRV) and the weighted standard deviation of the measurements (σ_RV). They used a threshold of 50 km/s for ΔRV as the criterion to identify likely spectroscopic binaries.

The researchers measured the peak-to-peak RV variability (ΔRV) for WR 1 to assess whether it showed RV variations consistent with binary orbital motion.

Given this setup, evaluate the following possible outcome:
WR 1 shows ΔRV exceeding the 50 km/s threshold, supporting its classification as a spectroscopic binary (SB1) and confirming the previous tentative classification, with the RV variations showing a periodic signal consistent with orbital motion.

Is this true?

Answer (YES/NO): NO